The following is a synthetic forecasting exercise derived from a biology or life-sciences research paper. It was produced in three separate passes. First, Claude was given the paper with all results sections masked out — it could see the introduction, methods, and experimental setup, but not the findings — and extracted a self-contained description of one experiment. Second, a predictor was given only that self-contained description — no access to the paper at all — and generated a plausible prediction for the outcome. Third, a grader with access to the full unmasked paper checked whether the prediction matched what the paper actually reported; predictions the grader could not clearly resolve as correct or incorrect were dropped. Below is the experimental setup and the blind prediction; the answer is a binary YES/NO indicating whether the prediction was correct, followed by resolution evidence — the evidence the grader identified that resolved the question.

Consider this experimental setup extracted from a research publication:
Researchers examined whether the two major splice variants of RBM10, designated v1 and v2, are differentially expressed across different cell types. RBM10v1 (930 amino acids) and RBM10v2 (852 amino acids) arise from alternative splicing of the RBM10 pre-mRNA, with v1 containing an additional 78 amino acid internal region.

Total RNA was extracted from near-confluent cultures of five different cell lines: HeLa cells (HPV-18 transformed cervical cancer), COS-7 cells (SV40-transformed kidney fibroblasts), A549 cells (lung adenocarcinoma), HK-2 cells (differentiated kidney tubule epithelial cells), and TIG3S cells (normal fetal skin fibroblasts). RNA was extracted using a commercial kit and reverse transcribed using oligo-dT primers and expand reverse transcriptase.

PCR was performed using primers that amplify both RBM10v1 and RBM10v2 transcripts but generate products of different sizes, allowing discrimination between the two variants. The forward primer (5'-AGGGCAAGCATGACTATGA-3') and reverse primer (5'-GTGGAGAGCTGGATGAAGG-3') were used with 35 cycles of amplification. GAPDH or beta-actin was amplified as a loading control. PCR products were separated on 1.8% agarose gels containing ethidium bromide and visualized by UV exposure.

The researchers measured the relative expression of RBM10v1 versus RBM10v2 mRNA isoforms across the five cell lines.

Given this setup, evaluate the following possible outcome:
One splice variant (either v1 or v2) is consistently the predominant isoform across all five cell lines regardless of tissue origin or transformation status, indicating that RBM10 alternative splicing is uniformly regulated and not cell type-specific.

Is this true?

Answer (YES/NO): NO